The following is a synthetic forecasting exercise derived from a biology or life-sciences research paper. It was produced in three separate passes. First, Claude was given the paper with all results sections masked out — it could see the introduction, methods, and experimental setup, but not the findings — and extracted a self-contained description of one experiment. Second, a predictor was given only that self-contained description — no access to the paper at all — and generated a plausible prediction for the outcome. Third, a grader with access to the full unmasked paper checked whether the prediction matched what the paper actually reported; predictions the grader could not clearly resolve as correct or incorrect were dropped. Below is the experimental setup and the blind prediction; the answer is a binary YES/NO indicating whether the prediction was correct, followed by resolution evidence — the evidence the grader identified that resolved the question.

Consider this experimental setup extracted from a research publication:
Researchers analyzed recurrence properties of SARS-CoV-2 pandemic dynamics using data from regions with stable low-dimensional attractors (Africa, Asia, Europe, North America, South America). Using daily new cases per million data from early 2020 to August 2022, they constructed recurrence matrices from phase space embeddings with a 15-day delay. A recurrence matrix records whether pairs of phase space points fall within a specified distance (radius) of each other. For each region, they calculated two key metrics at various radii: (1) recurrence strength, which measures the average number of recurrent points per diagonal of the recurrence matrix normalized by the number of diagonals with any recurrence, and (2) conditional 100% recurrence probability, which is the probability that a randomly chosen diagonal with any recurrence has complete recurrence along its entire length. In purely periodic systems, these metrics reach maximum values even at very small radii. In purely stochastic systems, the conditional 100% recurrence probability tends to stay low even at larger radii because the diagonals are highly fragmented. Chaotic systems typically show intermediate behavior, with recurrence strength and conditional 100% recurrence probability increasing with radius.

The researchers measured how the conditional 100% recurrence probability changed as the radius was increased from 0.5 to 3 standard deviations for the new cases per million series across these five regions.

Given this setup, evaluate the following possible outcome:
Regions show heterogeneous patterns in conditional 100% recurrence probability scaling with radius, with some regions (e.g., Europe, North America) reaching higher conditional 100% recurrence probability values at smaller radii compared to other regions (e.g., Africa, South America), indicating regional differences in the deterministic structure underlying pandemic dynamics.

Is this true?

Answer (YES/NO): NO